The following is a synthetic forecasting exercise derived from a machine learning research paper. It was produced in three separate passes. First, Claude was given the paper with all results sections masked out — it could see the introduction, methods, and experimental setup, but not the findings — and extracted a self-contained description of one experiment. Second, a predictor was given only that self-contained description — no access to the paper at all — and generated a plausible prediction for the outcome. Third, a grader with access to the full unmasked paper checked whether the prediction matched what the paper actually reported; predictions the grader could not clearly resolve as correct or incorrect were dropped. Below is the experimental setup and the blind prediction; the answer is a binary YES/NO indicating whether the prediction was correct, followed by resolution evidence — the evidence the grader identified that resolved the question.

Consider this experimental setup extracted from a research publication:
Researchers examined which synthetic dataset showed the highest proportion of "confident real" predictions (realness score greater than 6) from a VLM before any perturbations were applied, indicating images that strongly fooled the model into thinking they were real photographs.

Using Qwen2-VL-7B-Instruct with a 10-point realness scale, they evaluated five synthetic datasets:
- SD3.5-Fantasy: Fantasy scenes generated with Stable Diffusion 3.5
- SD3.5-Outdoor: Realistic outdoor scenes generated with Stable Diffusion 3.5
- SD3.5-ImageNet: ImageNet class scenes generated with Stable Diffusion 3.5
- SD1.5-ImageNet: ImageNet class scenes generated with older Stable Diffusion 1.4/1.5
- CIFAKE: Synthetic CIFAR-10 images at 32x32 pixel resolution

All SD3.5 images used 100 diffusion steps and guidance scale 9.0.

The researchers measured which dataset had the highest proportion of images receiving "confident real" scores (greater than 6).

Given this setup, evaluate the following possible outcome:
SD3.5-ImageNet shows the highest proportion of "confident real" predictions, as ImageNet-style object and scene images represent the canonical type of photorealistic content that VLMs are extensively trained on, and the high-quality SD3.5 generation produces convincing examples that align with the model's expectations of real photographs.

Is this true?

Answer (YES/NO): NO